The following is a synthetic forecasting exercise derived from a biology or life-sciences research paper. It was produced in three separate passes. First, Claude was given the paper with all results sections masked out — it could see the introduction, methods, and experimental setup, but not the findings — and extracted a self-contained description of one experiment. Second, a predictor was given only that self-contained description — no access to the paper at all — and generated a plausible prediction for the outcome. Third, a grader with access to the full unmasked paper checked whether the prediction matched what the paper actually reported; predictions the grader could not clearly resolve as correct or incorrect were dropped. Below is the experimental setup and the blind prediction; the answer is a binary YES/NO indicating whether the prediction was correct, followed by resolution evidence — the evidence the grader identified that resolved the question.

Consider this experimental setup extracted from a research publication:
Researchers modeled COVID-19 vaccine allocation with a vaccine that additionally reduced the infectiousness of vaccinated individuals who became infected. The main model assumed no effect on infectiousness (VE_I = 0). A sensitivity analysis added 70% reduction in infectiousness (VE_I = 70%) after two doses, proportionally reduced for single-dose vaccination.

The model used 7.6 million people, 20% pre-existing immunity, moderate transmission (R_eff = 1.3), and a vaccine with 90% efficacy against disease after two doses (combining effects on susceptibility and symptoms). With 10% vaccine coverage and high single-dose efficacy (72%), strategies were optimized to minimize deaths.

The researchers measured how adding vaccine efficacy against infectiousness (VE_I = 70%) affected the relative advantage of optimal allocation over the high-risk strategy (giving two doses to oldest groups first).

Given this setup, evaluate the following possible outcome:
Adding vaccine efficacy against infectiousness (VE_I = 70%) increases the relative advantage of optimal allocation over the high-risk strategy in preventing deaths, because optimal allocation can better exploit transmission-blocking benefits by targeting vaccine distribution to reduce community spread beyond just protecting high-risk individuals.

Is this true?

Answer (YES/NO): YES